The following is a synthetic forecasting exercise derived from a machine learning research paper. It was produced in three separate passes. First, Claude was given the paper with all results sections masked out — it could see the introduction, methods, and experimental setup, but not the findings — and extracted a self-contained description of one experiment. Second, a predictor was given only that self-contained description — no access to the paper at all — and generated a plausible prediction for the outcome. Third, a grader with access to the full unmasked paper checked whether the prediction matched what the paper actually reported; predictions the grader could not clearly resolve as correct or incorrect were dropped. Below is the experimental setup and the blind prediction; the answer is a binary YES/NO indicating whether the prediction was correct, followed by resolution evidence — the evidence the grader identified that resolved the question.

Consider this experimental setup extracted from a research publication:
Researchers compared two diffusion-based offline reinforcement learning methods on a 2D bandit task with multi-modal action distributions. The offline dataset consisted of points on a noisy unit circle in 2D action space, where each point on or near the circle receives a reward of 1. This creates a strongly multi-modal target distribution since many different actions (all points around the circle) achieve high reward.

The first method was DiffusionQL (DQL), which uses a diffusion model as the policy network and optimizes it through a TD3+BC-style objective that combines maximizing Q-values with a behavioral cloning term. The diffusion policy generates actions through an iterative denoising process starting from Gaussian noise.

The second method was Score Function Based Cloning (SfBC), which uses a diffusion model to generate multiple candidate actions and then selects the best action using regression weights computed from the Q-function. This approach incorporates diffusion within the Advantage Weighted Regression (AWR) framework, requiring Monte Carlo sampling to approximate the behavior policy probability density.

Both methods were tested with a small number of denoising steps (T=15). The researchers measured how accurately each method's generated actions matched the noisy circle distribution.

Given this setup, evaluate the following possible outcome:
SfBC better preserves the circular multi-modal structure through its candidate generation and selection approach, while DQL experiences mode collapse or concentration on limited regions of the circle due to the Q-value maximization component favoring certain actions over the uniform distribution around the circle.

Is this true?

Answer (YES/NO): NO